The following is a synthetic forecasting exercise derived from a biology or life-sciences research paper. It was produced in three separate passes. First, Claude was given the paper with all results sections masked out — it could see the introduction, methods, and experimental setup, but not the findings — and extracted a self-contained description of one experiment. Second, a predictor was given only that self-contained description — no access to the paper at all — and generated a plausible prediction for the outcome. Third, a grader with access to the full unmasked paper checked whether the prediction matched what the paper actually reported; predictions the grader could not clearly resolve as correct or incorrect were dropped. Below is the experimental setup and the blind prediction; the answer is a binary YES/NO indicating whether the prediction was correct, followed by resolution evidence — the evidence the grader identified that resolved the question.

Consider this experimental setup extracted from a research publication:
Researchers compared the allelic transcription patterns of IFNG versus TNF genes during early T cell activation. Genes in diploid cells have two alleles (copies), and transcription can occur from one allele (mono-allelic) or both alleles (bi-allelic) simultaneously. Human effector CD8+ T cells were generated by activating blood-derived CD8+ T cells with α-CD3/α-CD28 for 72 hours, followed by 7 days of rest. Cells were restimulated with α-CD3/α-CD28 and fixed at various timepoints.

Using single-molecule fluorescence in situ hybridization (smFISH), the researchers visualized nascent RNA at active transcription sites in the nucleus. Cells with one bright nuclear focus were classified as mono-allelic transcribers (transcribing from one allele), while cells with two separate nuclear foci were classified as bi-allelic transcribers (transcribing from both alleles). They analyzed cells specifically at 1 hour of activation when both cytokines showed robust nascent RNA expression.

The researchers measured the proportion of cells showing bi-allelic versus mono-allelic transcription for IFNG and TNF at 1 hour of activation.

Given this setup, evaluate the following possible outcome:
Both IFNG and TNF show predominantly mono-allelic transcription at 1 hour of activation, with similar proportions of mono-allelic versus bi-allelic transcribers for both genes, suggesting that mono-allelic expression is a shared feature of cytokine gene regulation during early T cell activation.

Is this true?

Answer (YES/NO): NO